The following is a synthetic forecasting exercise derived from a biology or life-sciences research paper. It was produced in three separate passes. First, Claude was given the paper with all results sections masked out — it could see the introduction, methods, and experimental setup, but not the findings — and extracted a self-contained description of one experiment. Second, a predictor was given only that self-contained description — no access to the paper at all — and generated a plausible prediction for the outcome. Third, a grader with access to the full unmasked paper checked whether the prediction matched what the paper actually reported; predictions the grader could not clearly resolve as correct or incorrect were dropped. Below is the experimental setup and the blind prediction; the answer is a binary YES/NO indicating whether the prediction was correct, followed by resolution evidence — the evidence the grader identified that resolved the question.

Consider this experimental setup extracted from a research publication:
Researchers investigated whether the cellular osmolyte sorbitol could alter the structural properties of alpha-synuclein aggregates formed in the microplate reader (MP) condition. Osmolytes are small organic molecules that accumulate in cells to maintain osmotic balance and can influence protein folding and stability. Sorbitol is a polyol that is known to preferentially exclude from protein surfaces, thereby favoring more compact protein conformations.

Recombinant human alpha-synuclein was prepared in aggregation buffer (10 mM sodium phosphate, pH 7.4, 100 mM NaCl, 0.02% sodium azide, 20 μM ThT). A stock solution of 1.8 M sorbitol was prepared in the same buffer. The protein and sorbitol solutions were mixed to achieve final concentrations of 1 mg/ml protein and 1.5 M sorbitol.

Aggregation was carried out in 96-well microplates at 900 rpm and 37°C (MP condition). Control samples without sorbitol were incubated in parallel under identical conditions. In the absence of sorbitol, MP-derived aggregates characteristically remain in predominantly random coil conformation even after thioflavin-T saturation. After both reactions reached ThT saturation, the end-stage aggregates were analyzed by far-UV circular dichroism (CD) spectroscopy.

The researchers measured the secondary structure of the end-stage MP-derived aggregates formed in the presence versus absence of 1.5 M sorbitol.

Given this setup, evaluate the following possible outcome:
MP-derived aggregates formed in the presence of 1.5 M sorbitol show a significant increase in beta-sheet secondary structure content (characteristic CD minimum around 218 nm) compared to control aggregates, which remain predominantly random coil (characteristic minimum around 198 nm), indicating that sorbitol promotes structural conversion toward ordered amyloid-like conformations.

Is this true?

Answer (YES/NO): YES